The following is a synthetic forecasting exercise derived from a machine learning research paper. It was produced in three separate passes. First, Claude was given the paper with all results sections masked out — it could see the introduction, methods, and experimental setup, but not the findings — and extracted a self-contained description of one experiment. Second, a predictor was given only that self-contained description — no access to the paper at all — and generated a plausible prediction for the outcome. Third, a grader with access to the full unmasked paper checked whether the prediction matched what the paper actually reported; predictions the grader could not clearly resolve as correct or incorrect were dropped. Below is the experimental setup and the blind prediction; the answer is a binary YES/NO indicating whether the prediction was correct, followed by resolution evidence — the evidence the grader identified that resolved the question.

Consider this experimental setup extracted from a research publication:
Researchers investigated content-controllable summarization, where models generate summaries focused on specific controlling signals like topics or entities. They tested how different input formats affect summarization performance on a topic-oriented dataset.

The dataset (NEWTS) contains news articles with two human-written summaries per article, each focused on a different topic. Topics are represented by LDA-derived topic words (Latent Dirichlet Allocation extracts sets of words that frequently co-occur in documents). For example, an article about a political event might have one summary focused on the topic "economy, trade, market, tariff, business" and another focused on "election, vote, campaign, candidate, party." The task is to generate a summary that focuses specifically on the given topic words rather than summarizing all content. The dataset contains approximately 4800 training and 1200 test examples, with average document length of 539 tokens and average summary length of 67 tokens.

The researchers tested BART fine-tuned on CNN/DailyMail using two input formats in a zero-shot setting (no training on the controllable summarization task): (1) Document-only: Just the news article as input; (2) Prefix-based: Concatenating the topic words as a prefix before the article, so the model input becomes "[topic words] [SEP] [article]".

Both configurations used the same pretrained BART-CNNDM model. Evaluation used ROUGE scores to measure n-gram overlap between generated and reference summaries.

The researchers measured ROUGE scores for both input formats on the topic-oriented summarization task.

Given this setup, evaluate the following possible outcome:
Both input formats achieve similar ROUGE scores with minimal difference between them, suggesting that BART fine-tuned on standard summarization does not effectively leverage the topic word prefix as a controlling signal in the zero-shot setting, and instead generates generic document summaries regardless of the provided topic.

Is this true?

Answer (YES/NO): YES